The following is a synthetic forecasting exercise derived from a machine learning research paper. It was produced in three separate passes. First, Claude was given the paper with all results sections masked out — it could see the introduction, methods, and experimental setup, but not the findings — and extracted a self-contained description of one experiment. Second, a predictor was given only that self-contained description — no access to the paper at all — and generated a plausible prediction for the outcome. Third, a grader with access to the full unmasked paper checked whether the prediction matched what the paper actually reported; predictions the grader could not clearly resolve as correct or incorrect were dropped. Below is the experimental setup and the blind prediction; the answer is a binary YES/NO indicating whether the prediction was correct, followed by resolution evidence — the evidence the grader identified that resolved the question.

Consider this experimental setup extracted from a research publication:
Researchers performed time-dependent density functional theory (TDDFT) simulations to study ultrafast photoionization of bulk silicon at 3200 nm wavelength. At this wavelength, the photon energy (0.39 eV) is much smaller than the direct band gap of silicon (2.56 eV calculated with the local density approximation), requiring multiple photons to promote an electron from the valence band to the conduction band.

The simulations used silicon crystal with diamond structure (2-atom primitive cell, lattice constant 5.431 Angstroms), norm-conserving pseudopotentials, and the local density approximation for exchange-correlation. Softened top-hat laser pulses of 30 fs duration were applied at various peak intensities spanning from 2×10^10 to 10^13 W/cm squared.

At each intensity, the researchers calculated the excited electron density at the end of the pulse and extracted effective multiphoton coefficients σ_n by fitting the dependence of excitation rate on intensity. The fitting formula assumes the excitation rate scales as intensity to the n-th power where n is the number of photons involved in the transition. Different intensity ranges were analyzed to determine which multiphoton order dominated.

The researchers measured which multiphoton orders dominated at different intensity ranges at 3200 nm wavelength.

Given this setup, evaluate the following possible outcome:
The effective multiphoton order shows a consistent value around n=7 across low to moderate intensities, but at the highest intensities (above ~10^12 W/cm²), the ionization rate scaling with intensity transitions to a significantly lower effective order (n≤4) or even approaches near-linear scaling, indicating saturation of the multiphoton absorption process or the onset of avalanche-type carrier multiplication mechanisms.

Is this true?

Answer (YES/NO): NO